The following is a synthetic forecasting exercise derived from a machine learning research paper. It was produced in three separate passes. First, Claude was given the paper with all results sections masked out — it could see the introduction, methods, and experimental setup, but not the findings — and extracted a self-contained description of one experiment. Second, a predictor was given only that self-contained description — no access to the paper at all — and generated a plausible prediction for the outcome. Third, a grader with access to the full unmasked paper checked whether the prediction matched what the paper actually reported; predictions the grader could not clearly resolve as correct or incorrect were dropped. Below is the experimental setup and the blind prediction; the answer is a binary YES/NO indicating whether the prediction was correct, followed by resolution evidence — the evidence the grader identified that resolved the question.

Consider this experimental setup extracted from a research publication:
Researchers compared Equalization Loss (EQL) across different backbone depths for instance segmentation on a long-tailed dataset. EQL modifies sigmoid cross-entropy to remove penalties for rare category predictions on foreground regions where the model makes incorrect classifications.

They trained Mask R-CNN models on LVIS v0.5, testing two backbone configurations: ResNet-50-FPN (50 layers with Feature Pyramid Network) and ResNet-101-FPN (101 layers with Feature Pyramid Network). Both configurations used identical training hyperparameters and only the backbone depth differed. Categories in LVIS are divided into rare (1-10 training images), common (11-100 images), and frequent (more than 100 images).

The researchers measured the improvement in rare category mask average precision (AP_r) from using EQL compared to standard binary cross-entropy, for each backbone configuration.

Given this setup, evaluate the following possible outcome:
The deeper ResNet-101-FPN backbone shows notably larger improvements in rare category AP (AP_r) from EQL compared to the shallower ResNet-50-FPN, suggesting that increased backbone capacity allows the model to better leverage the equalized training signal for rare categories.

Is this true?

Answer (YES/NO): YES